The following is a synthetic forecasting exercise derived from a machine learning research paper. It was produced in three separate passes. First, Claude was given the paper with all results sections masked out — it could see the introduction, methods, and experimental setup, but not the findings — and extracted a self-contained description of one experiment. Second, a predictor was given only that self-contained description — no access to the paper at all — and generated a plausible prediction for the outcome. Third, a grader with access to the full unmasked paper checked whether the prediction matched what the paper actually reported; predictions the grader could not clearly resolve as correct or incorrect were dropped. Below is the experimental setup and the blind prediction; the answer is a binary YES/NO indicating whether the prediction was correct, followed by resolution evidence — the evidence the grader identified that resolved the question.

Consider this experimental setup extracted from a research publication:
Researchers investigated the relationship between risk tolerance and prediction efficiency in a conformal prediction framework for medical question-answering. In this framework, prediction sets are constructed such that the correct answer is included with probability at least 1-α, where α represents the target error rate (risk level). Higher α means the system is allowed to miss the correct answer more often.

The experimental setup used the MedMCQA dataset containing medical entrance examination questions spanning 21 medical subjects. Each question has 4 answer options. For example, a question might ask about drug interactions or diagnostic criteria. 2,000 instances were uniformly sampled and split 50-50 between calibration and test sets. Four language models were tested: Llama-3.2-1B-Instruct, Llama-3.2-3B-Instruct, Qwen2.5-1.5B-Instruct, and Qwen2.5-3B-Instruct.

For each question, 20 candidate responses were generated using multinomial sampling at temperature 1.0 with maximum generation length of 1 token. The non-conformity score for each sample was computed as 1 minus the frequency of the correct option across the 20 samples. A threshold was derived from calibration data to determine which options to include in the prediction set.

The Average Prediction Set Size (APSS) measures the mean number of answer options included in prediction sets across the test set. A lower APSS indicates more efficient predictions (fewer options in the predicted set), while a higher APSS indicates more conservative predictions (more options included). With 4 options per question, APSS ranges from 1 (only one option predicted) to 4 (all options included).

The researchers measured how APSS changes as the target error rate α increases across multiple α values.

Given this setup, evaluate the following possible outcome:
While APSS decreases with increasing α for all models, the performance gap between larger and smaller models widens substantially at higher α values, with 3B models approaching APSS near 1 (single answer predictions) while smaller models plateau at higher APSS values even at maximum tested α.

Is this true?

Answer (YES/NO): NO